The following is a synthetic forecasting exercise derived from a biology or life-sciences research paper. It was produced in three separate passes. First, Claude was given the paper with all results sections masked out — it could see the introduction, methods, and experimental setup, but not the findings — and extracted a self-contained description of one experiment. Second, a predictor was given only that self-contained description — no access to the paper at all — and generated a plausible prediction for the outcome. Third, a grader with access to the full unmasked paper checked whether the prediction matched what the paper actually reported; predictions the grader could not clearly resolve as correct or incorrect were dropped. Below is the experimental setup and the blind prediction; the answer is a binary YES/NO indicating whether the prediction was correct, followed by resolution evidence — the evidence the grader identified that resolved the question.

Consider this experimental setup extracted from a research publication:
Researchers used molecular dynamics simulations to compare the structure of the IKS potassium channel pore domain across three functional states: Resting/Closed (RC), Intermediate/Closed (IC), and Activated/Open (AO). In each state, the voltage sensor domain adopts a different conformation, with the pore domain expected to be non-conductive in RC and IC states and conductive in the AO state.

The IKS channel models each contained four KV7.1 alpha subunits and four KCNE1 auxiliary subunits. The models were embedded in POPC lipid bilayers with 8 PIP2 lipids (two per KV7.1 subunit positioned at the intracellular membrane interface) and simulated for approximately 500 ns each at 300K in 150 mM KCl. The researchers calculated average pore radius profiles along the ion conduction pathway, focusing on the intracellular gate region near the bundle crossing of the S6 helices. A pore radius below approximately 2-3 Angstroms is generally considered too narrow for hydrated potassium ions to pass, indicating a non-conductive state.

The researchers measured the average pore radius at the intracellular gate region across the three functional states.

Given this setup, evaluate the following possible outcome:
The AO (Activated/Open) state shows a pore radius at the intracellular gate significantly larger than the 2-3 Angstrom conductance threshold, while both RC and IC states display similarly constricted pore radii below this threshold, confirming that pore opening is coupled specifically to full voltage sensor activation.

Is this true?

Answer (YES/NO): NO